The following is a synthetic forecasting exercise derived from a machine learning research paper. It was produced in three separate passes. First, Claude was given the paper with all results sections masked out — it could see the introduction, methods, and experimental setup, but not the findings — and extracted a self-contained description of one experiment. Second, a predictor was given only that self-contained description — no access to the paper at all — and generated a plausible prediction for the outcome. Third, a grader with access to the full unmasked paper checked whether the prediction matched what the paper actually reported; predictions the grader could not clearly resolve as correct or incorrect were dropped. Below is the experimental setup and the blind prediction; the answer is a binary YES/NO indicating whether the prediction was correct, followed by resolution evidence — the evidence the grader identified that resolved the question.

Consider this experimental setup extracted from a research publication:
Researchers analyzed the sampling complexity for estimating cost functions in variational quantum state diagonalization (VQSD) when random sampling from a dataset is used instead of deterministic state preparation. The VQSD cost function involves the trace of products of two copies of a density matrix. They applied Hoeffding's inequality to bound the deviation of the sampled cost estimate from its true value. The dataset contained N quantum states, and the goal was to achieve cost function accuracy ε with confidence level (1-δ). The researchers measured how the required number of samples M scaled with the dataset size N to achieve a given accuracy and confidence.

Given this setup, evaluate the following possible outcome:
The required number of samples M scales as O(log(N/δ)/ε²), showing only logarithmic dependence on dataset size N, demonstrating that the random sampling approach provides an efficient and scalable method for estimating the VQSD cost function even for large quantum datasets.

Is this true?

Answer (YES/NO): NO